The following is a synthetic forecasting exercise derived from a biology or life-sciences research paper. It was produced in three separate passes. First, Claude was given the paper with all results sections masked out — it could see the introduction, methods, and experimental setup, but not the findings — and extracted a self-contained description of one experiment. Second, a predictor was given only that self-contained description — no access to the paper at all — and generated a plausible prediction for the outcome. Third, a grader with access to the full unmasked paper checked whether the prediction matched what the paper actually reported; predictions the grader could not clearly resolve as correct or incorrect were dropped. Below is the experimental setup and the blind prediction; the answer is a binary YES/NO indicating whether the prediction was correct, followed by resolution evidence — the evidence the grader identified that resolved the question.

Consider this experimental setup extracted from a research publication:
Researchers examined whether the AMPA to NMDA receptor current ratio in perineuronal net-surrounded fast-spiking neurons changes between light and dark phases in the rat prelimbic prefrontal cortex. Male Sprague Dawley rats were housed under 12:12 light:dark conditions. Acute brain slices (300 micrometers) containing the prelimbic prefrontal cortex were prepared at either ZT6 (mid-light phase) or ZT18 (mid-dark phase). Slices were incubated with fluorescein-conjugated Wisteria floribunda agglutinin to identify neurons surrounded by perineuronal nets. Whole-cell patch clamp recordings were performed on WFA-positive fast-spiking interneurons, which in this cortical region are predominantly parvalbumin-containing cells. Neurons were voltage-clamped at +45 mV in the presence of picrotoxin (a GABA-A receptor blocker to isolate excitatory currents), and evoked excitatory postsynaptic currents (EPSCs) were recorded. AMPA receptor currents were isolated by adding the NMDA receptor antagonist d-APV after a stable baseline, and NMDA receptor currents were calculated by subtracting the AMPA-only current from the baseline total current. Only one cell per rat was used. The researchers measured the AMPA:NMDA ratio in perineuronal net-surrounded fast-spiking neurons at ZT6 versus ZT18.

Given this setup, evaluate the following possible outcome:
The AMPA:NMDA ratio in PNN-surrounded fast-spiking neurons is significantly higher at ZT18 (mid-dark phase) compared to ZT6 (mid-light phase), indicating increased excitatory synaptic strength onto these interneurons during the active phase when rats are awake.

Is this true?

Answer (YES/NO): YES